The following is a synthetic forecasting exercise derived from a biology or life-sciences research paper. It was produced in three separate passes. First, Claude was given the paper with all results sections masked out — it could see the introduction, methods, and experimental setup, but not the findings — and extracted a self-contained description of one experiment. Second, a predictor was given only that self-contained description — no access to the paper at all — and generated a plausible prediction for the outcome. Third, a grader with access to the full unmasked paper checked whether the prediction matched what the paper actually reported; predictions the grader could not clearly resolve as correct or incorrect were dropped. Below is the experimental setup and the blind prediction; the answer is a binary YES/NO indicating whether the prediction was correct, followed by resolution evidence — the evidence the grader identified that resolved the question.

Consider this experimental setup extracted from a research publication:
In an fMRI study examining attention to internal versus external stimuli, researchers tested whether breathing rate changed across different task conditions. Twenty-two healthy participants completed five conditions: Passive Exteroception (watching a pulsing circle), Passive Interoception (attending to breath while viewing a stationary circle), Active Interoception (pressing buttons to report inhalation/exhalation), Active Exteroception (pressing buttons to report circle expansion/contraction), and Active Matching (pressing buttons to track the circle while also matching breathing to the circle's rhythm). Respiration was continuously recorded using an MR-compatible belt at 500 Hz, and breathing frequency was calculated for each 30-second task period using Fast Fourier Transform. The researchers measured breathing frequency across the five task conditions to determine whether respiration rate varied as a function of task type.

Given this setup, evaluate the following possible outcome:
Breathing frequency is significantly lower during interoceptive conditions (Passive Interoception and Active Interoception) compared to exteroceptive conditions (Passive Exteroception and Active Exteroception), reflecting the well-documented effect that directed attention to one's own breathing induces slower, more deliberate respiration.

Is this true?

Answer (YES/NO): NO